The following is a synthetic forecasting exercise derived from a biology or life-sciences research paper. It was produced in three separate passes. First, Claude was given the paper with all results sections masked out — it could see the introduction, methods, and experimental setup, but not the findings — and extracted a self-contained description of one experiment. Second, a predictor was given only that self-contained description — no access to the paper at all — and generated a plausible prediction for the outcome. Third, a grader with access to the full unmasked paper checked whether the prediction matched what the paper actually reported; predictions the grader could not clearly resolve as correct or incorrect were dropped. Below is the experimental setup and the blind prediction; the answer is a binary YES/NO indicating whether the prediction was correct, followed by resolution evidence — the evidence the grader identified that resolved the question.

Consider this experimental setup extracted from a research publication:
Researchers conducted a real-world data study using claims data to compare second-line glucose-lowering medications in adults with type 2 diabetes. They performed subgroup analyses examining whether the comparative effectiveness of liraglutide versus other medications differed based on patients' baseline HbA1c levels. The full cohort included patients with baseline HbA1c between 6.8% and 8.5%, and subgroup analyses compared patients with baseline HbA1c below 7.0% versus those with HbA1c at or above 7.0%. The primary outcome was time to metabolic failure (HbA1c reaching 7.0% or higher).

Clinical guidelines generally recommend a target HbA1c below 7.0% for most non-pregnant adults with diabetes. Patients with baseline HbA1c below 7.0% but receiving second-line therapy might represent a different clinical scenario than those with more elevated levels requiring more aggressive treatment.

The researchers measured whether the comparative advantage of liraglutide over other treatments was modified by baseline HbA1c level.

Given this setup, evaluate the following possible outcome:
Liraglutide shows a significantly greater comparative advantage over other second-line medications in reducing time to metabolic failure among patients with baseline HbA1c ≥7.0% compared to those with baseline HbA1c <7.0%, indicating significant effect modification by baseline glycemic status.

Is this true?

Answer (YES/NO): YES